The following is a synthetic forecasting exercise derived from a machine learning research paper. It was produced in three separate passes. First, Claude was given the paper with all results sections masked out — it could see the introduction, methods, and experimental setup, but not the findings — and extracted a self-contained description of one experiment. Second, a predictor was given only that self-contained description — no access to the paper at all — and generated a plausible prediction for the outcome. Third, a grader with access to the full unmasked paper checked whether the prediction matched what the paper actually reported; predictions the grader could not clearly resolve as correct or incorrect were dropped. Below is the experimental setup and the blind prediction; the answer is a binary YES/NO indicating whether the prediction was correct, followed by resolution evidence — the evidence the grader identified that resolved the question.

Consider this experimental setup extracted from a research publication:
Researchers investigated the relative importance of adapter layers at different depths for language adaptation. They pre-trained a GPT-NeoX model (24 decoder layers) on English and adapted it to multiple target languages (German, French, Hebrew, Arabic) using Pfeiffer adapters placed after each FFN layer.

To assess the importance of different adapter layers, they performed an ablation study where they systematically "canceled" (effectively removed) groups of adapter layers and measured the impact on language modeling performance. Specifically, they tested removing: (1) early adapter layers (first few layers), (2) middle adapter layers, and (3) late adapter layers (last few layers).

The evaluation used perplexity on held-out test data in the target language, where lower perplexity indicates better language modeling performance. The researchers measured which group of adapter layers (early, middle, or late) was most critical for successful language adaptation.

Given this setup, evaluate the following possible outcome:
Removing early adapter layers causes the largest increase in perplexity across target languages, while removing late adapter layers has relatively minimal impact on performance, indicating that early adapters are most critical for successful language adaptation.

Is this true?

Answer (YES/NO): NO